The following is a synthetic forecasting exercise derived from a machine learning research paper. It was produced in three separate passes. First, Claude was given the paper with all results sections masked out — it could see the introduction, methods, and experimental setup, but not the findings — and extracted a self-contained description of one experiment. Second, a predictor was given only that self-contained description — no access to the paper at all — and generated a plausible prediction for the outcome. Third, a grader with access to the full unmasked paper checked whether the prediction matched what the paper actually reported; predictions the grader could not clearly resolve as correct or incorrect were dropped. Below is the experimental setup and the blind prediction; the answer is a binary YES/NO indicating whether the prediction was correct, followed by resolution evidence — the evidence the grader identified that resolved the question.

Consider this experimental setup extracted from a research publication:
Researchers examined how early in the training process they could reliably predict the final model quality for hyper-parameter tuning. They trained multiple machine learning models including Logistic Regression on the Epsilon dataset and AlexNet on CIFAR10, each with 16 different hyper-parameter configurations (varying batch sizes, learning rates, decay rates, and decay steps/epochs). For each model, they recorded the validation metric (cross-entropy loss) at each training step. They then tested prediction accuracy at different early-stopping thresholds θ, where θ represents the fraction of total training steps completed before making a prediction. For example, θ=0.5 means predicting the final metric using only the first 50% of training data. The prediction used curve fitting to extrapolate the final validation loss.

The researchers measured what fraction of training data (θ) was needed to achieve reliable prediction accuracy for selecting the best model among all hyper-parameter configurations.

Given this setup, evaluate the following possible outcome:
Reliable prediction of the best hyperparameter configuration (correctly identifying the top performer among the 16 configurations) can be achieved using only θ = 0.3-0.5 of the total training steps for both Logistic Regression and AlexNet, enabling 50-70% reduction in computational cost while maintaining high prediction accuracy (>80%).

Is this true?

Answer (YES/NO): NO